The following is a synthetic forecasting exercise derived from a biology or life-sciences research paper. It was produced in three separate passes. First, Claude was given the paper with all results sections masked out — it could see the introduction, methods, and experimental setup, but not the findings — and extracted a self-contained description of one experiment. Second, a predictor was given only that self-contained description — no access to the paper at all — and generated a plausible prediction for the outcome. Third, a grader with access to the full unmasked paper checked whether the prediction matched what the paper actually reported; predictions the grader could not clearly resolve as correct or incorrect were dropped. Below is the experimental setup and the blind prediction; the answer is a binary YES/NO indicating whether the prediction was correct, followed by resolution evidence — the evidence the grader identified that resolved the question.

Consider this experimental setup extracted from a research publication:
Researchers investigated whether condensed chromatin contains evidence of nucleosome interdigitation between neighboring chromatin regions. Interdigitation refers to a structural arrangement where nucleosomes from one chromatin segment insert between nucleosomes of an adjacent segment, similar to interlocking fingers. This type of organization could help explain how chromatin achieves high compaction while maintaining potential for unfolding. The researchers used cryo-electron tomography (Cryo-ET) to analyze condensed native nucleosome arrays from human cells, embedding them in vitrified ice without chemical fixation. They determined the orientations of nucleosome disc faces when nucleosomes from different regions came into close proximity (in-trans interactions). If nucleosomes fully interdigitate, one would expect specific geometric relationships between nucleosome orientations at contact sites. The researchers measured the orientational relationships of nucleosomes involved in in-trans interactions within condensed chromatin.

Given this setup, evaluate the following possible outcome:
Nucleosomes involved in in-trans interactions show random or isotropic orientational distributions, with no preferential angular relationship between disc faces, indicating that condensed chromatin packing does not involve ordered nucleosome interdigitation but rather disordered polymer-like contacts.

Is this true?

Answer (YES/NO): NO